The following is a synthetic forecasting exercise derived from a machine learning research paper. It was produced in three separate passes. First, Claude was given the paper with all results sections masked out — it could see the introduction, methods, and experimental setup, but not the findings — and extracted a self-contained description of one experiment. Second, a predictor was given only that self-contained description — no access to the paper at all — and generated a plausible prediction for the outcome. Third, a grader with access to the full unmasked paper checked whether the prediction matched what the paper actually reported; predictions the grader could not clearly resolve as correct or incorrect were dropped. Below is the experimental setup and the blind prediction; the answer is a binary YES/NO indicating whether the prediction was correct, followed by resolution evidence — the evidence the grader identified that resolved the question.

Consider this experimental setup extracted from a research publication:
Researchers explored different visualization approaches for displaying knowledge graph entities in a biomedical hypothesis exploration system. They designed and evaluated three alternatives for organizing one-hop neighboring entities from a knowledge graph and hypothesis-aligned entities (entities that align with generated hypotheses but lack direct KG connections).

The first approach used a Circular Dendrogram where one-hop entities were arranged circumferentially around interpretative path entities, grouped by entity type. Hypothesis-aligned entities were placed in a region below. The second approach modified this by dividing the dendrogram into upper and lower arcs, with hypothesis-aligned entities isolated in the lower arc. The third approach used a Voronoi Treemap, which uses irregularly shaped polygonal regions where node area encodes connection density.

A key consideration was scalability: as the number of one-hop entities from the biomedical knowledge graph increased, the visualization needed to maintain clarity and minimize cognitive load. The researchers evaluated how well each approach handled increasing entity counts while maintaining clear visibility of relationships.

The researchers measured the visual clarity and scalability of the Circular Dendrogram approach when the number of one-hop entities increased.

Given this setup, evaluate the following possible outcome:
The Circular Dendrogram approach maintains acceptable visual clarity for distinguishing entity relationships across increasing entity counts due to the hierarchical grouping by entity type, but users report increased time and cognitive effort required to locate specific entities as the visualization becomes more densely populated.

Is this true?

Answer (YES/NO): NO